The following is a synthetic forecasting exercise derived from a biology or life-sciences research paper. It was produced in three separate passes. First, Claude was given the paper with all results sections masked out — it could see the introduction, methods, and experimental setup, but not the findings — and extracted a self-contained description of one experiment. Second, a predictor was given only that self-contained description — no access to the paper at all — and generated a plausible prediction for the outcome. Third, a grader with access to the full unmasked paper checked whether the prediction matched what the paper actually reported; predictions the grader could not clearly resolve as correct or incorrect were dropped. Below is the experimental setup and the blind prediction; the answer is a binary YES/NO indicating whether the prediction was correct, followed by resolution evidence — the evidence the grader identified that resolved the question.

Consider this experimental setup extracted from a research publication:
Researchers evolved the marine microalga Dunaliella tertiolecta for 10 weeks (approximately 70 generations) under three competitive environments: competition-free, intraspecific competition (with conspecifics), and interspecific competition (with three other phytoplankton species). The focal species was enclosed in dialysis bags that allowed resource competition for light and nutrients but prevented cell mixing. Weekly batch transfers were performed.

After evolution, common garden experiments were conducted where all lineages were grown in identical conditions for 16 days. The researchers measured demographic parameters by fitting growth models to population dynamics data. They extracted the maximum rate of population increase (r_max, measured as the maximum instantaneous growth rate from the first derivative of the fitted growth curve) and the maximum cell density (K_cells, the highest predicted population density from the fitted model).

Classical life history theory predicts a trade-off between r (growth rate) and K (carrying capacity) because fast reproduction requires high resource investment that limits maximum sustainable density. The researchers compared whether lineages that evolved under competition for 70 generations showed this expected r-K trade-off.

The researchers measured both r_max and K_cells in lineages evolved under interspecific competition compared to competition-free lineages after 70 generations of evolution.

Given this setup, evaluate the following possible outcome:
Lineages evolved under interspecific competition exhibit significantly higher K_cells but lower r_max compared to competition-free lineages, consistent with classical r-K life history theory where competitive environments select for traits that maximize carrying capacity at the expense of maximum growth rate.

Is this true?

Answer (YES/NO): NO